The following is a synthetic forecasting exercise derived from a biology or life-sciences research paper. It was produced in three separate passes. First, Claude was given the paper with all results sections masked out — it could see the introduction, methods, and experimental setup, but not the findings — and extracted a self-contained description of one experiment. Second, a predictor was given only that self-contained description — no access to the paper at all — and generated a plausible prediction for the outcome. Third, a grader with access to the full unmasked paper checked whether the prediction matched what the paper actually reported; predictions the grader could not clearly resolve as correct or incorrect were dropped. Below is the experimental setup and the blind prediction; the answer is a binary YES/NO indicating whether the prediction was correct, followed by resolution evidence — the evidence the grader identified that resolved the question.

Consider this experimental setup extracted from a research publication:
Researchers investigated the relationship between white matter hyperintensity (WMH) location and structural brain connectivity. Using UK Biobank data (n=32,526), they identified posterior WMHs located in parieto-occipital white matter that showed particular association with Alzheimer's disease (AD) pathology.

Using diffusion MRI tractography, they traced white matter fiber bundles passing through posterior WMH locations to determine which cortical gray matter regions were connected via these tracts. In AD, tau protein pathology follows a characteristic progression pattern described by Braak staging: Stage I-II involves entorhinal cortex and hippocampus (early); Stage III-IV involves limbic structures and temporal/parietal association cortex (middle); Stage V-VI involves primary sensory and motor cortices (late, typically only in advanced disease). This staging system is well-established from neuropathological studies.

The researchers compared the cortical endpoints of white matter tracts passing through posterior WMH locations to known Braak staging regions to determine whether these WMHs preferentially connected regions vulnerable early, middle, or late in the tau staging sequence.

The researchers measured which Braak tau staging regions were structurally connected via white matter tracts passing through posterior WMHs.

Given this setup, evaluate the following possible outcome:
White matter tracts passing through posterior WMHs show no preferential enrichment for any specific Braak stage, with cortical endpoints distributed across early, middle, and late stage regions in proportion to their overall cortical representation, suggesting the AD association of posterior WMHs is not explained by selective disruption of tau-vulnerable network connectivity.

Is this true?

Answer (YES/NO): NO